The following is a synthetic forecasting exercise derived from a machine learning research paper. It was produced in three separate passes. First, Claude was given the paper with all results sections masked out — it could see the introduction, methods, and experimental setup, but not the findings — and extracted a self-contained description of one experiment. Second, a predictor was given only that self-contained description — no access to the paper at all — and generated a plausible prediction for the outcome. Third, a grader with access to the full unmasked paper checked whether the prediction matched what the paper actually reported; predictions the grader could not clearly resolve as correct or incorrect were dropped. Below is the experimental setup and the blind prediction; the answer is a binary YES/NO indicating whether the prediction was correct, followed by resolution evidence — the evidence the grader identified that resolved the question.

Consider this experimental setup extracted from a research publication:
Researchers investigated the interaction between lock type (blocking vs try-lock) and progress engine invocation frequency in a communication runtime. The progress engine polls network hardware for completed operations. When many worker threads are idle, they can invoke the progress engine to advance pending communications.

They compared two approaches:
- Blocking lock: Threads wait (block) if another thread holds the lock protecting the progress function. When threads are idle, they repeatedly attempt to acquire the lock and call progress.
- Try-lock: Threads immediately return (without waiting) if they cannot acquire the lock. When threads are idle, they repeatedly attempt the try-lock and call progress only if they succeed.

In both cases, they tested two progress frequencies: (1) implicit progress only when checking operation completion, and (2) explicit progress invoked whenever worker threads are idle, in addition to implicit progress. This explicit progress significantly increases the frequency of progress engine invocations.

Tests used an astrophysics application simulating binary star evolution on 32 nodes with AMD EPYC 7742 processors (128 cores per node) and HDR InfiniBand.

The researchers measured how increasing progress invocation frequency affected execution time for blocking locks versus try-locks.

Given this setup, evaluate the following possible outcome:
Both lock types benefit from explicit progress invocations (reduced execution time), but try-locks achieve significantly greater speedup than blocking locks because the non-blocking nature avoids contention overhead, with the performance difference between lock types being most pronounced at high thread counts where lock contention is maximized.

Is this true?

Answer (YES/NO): NO